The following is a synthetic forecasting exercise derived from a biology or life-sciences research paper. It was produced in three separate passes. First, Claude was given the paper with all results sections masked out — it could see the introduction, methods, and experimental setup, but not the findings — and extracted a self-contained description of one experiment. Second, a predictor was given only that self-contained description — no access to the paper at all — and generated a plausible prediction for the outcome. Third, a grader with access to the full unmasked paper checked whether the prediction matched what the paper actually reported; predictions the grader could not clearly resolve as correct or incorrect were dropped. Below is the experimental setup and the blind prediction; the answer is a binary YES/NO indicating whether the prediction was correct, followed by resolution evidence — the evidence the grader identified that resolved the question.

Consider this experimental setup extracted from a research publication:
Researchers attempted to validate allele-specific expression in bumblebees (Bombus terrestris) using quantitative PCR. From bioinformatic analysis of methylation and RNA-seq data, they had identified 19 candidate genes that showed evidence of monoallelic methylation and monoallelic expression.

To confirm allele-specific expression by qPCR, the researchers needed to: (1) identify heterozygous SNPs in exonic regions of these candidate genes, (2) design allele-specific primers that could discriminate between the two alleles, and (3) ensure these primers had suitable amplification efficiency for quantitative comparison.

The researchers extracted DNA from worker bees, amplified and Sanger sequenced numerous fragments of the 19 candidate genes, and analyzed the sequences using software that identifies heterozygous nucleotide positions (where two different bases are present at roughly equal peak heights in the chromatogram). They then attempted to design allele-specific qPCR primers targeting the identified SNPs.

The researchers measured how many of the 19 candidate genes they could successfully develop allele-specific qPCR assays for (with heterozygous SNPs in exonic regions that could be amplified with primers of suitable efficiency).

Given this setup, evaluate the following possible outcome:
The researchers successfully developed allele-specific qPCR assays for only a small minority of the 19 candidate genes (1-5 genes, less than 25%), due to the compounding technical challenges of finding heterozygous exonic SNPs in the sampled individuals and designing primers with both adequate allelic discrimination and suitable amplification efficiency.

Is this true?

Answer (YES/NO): YES